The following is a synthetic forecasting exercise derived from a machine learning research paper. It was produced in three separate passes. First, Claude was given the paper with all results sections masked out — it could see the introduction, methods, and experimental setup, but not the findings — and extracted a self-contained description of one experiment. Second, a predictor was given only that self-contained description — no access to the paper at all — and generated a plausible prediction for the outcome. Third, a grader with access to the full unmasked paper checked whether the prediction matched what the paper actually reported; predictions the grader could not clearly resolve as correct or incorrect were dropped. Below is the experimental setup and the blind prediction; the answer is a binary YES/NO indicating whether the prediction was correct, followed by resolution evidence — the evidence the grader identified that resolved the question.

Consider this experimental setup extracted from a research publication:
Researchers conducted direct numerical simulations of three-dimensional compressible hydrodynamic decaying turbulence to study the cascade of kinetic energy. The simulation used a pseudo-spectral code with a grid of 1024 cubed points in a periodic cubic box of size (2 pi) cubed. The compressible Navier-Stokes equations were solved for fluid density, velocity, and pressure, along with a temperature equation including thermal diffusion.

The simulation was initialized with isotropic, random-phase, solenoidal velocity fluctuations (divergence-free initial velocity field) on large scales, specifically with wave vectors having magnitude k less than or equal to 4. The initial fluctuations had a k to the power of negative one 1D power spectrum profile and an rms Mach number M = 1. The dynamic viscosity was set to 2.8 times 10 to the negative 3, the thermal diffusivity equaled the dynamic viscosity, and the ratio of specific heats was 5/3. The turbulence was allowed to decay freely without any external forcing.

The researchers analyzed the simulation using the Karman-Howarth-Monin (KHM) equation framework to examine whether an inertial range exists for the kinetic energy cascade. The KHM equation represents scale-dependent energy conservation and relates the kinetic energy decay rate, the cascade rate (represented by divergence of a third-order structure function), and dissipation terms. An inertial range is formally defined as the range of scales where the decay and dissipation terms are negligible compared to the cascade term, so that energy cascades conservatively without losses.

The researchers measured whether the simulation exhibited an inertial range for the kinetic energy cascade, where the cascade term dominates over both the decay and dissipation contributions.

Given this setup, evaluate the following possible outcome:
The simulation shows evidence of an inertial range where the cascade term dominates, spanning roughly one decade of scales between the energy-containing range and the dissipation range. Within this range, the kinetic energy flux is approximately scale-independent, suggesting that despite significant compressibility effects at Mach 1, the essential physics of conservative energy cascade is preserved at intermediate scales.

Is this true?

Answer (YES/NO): NO